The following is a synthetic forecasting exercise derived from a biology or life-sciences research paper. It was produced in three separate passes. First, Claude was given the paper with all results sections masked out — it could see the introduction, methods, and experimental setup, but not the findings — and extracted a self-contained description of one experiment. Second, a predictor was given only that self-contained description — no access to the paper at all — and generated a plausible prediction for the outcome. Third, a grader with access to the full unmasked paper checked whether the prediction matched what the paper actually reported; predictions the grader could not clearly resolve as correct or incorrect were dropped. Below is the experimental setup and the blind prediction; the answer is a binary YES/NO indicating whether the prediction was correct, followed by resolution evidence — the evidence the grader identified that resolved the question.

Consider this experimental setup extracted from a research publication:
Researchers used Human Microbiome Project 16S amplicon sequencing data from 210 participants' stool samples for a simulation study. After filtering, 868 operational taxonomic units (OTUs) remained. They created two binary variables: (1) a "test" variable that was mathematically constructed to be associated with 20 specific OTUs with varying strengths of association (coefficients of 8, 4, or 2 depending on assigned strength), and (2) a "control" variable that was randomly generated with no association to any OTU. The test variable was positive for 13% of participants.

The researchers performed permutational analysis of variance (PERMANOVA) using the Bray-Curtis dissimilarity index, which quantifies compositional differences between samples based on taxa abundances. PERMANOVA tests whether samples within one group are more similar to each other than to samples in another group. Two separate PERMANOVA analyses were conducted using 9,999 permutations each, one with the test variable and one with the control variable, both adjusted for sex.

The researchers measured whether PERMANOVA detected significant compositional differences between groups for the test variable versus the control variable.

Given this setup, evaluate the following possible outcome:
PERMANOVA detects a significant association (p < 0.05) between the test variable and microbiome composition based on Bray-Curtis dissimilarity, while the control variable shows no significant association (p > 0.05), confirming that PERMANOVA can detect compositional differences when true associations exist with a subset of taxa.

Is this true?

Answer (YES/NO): NO